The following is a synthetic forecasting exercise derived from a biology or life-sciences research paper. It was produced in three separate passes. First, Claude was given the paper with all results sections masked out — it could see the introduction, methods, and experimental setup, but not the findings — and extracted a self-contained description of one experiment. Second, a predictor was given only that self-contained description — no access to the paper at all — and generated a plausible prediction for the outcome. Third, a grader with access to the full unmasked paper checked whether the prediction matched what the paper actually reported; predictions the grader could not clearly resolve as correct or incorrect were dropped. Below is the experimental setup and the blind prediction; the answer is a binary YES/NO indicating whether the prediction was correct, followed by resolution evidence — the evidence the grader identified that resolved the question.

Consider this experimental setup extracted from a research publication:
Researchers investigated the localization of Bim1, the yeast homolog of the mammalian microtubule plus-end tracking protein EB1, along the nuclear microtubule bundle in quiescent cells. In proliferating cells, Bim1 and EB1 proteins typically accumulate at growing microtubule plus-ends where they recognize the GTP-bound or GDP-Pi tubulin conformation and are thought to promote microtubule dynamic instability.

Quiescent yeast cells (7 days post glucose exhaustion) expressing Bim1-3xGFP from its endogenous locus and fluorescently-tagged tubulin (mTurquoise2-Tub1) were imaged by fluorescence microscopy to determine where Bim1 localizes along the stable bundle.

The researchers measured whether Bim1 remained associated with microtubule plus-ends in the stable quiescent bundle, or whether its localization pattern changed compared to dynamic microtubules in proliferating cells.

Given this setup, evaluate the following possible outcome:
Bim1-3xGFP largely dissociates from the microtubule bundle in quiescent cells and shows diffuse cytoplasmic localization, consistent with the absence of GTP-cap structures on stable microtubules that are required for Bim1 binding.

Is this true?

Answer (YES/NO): NO